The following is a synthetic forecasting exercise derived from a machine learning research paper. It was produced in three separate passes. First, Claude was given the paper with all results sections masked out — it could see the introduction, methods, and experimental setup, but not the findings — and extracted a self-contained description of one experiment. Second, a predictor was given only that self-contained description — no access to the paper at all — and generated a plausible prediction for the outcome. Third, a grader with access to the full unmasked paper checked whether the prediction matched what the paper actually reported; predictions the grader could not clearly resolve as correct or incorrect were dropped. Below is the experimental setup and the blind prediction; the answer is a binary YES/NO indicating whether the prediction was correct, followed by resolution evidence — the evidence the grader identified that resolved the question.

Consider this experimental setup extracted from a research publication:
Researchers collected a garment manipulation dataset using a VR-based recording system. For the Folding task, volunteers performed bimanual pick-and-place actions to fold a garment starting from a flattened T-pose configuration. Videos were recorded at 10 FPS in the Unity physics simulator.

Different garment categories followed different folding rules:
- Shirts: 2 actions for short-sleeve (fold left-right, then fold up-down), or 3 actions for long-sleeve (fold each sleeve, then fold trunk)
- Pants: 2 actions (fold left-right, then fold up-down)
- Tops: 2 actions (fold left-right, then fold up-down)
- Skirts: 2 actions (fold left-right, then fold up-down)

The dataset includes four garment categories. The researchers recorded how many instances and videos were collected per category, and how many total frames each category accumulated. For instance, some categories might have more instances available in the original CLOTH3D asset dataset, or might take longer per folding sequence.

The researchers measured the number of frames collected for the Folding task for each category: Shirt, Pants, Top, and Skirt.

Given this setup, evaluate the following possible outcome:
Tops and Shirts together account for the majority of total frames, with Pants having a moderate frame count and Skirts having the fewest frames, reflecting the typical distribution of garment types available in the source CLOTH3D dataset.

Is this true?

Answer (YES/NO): NO